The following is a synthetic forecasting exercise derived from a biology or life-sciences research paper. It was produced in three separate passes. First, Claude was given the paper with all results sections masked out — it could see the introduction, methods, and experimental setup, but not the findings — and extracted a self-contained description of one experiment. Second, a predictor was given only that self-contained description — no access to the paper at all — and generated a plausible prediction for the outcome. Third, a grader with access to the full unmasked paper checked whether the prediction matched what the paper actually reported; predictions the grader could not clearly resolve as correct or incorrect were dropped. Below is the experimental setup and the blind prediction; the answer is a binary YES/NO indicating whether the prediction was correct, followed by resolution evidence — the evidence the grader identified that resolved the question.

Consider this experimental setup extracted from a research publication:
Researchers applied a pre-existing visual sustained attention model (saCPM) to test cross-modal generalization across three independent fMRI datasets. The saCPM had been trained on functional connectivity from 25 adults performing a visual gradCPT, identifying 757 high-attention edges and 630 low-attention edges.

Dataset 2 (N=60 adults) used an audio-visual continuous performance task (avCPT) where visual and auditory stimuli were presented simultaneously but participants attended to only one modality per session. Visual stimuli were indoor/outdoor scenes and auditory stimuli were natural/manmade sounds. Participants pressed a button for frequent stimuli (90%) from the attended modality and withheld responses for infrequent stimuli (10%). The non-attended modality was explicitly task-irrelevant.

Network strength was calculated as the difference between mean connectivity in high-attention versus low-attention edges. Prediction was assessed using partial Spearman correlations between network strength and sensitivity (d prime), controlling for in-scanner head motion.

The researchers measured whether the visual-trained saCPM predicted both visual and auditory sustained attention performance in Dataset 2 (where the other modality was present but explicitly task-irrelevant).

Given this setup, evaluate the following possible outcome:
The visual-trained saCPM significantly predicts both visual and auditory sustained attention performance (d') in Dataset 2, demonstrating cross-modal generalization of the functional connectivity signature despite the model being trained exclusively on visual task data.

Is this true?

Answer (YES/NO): YES